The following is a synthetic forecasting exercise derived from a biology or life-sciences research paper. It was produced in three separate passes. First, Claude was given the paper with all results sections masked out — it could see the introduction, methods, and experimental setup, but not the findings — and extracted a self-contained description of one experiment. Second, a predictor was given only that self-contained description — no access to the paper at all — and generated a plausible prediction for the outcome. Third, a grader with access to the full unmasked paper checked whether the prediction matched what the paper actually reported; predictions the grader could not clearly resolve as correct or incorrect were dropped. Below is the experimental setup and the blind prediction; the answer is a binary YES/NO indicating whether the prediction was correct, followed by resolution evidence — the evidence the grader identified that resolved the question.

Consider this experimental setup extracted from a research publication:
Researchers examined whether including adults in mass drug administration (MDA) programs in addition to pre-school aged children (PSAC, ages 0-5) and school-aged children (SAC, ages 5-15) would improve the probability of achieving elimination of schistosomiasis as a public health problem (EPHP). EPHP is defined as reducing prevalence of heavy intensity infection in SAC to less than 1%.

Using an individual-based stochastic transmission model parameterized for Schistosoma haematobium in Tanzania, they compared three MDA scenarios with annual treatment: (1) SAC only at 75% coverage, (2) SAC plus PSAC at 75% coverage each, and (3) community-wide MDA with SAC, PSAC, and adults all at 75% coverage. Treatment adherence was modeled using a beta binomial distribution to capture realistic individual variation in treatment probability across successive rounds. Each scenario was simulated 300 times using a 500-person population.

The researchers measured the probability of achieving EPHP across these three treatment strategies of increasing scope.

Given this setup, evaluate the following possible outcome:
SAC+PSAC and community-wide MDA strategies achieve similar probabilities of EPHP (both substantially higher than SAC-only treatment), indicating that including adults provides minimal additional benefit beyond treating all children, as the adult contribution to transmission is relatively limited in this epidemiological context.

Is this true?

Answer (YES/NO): YES